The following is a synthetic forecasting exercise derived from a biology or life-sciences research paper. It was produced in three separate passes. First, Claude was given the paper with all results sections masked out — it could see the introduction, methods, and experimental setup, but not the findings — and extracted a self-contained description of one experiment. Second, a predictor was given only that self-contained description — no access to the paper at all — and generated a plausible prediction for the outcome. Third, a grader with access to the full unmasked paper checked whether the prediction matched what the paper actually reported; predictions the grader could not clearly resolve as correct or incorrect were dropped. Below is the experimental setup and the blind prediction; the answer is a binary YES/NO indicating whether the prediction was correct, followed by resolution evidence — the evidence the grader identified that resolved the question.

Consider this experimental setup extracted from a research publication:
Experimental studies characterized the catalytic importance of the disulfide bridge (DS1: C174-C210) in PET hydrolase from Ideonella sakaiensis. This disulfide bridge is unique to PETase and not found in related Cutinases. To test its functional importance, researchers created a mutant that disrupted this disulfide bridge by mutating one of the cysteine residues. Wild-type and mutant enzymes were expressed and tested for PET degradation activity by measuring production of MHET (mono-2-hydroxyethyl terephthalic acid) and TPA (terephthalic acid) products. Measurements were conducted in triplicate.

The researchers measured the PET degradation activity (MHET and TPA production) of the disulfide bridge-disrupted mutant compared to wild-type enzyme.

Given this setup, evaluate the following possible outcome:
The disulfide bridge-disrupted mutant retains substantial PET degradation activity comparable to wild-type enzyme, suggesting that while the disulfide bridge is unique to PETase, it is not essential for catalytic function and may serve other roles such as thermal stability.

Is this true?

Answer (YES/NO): NO